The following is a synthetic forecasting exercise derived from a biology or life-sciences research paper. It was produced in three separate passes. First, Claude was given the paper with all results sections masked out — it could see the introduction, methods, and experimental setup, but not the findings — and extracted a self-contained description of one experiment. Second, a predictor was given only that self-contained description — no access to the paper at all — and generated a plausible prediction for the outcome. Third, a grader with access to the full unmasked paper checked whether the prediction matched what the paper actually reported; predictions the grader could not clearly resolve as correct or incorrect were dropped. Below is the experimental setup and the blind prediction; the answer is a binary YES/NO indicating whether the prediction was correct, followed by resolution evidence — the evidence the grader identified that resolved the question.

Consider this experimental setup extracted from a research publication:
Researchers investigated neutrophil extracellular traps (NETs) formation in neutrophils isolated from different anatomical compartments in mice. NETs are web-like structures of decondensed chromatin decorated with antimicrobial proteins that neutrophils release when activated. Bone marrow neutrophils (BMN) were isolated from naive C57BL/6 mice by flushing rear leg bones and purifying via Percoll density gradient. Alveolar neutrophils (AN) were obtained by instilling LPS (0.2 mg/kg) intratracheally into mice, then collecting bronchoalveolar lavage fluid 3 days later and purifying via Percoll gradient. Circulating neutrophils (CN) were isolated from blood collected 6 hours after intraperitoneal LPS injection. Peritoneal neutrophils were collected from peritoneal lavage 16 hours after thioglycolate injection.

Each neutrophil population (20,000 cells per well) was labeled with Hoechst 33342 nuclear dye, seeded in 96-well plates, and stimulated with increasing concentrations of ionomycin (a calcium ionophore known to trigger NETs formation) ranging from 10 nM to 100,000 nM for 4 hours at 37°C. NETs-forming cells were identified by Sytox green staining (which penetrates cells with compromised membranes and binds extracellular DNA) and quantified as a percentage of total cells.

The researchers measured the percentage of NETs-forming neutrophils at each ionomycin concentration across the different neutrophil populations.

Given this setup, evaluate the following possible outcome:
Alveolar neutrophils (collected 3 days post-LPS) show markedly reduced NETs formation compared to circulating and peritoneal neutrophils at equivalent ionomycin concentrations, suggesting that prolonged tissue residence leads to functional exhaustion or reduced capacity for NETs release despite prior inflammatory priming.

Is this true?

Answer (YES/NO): NO